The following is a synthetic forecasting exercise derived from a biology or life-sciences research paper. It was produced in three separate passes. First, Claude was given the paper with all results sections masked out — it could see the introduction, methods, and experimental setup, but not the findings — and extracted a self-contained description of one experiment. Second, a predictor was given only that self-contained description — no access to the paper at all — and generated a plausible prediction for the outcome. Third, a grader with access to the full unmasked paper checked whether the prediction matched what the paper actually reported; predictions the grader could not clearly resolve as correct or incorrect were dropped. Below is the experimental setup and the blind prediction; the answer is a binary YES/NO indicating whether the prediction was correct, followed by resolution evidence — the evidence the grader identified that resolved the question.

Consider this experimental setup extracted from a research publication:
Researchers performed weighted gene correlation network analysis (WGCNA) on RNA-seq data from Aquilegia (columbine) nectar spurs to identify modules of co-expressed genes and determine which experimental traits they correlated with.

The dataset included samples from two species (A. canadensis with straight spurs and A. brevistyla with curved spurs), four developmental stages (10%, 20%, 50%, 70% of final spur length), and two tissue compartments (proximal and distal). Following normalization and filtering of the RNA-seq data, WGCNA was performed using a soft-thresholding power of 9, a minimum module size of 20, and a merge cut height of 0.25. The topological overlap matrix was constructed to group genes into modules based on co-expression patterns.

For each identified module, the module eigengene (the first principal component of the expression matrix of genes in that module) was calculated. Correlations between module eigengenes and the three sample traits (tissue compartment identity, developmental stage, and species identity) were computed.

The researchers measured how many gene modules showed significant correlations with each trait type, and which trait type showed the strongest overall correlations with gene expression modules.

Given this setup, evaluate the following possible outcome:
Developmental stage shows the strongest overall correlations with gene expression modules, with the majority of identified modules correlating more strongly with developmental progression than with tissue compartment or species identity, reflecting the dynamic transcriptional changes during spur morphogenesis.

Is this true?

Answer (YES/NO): NO